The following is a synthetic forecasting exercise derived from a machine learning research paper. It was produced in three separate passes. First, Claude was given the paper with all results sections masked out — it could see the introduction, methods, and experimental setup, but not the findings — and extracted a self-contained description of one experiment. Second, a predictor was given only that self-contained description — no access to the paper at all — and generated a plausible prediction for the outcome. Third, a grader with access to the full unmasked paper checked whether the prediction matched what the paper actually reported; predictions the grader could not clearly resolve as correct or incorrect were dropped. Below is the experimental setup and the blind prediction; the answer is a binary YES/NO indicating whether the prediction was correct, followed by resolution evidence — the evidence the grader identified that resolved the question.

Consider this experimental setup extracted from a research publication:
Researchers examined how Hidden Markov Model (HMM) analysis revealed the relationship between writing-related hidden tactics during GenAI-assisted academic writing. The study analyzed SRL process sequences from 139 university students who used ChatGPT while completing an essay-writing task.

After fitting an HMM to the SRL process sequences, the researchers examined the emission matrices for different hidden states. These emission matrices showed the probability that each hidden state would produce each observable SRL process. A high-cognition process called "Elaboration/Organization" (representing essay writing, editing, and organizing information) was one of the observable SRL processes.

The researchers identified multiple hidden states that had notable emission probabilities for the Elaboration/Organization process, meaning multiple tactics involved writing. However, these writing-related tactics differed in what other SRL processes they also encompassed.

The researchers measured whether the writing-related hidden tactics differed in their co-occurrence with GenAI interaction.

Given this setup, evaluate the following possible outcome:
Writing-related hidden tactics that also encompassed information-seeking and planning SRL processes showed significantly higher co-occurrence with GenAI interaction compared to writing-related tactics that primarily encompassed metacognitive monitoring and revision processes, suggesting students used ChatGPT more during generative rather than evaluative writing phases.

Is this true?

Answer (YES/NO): NO